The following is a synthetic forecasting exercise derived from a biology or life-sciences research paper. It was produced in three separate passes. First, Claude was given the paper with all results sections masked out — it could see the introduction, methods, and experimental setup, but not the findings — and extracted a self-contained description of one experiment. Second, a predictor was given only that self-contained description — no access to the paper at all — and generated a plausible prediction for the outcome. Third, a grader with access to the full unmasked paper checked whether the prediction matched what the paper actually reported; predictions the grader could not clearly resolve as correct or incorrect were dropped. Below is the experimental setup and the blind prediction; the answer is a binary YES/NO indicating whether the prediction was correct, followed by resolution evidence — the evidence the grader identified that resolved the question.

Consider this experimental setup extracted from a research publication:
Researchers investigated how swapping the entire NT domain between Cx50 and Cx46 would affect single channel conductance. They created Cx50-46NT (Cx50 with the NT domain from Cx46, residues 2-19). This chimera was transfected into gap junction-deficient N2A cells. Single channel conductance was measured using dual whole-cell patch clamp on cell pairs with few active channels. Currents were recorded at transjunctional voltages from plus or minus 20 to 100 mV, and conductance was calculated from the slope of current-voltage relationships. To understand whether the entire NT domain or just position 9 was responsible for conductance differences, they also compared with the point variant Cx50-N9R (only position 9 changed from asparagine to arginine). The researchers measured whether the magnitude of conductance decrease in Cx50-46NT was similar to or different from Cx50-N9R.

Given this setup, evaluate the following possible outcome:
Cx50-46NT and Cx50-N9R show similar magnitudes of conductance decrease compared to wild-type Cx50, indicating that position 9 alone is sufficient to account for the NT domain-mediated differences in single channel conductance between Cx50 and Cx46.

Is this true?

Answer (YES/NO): NO